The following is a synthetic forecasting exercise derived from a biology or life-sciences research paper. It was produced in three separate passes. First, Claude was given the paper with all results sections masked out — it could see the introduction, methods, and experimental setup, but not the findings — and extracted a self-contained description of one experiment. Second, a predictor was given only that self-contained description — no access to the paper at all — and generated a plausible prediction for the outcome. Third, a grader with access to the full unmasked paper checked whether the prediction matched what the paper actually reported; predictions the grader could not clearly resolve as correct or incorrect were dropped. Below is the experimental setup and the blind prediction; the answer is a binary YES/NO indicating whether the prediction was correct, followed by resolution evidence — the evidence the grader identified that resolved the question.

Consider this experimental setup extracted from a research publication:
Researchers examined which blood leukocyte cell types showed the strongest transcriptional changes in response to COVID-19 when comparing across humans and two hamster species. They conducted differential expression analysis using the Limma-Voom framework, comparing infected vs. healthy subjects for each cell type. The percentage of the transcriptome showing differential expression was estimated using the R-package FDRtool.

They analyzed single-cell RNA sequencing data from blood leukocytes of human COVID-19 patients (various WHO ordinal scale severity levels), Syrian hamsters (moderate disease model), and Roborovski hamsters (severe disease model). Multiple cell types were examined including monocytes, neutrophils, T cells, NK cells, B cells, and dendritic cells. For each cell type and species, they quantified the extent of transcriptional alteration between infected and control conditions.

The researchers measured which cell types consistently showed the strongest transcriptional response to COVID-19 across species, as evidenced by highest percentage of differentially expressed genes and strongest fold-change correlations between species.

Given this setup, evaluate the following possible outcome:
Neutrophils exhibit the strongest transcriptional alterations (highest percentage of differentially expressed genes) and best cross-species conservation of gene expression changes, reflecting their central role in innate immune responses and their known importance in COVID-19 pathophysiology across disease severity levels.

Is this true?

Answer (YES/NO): NO